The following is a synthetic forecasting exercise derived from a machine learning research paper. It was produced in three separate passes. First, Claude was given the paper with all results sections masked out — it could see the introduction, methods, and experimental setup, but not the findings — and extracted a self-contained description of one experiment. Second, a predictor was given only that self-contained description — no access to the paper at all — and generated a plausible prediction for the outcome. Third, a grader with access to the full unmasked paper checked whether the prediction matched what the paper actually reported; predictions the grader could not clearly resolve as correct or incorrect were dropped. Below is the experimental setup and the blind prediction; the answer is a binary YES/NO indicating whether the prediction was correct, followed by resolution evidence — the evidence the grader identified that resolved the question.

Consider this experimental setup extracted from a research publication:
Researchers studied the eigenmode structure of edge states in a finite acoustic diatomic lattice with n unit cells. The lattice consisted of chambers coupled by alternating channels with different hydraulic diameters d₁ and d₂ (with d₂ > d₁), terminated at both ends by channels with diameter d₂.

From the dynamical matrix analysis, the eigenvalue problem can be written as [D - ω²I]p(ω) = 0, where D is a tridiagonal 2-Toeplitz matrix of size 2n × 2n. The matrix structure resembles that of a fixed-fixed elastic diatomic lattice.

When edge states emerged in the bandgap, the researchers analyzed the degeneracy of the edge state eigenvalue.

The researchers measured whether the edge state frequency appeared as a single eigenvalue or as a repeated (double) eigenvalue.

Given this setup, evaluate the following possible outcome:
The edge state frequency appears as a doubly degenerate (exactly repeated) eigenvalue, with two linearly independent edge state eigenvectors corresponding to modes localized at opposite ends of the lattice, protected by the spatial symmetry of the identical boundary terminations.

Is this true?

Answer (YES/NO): YES